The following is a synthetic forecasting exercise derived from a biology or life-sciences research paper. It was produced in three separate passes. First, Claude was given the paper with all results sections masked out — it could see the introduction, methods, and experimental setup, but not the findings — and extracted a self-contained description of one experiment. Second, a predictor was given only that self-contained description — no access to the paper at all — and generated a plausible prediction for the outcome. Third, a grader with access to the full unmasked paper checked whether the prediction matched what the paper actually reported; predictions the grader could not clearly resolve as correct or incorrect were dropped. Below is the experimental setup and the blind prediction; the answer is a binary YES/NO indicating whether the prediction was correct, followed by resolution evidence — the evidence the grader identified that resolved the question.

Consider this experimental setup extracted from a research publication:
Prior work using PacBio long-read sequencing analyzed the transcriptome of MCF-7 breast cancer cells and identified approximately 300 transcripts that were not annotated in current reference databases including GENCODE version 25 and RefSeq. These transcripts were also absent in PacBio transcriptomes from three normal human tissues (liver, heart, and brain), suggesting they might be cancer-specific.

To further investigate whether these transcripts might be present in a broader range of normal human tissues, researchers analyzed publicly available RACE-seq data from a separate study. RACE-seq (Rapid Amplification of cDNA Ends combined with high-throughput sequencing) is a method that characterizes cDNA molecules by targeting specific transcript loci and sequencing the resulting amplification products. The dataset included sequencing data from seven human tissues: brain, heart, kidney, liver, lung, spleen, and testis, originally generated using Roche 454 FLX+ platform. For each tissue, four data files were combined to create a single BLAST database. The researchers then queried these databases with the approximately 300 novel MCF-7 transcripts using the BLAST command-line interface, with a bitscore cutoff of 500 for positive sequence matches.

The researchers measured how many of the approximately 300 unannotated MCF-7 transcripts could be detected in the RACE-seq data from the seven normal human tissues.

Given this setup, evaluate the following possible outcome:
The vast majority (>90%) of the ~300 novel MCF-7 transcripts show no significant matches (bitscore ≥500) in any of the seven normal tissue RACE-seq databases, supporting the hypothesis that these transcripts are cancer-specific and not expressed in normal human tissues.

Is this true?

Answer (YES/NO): NO